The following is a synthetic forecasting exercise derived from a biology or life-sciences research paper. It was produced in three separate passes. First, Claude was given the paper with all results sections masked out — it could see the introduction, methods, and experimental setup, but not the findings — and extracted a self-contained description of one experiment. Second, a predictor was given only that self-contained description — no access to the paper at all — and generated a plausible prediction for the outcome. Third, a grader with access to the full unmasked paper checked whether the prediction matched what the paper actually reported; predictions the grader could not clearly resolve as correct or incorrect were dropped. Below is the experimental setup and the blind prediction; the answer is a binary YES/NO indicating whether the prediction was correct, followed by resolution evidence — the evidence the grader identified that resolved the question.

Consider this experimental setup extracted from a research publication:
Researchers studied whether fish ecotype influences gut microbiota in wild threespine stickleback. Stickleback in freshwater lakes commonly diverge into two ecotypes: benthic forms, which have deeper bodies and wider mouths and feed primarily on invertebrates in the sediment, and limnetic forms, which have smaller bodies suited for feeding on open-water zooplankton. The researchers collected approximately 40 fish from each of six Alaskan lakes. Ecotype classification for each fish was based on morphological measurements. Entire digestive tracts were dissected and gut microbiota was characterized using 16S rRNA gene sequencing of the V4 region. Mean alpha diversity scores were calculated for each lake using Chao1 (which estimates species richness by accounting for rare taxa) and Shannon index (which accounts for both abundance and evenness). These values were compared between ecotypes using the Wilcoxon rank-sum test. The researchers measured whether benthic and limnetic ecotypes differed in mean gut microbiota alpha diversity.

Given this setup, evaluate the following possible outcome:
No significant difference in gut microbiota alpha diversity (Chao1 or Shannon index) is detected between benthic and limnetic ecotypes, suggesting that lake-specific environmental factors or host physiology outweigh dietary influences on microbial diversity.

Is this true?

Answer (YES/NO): YES